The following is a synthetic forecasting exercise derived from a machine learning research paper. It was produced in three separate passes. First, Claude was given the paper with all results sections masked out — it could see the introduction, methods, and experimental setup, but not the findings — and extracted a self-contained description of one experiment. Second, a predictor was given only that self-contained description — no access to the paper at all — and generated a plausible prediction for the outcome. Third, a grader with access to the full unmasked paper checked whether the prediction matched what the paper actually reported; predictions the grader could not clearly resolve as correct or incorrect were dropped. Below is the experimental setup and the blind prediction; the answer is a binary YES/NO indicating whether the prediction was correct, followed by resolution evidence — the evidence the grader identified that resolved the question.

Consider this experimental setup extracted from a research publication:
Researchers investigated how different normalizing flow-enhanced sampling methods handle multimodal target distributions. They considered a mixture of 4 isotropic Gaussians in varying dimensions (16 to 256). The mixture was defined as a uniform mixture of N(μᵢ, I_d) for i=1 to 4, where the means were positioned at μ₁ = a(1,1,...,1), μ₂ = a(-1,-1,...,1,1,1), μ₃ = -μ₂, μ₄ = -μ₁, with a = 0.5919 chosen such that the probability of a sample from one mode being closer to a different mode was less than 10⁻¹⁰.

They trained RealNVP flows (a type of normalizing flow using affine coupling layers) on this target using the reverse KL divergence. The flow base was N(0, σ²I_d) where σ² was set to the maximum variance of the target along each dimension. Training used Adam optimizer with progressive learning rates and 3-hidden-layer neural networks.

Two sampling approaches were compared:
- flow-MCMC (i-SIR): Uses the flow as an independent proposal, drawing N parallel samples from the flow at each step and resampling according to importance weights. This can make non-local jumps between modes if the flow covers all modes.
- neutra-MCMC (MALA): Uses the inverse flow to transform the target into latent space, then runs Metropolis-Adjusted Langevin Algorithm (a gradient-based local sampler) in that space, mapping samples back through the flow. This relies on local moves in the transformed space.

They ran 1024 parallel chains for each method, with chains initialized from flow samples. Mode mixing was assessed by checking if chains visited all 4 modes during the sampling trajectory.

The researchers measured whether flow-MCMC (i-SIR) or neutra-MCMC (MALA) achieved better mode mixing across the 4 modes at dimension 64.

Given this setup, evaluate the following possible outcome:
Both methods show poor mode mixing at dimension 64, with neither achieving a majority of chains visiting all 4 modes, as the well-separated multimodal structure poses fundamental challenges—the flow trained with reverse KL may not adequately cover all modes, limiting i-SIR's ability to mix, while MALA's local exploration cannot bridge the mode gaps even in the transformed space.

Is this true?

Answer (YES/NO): NO